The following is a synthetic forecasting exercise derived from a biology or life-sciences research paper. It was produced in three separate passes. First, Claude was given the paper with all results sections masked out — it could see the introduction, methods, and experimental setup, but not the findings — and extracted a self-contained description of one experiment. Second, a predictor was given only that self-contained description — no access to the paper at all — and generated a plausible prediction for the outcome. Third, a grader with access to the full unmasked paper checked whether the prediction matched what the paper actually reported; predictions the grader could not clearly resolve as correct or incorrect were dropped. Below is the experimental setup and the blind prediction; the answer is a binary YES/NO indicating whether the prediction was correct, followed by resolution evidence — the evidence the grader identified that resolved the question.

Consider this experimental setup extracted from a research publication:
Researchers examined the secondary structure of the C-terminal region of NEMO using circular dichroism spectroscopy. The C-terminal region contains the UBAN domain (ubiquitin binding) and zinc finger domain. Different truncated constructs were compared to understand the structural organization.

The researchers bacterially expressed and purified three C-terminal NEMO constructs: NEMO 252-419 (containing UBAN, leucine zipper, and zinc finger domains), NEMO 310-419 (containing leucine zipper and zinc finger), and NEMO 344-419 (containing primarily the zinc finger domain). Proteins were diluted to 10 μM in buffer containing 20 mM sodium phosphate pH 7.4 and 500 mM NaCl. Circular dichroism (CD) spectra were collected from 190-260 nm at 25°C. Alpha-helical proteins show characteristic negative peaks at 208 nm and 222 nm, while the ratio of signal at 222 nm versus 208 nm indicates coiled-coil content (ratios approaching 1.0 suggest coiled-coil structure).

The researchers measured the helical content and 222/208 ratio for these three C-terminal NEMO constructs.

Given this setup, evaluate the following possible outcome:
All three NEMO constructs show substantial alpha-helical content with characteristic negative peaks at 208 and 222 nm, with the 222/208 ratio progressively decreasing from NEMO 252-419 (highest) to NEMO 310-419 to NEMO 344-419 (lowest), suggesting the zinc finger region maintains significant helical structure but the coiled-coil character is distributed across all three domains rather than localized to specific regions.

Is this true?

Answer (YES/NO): NO